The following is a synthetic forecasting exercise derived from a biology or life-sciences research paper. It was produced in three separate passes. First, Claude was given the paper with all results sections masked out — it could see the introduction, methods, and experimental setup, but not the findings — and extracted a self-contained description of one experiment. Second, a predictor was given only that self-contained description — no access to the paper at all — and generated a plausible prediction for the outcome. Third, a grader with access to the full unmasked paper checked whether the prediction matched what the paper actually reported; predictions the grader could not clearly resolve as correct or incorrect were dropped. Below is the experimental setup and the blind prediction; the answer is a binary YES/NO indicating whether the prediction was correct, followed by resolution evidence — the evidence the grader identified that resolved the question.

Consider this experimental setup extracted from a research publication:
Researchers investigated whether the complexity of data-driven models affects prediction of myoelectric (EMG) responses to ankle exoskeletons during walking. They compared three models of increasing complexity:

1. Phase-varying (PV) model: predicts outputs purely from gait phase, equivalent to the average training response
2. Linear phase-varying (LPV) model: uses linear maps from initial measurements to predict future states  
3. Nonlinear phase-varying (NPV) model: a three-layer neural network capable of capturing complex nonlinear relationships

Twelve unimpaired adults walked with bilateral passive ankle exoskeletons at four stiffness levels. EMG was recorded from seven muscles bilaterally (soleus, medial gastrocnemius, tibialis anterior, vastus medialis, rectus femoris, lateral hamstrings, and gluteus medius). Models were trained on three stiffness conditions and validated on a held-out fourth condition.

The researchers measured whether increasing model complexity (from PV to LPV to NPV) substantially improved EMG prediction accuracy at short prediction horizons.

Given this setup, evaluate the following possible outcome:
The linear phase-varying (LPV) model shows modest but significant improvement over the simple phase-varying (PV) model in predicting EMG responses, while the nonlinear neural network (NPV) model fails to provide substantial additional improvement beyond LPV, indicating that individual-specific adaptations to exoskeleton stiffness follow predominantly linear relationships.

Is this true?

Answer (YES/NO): YES